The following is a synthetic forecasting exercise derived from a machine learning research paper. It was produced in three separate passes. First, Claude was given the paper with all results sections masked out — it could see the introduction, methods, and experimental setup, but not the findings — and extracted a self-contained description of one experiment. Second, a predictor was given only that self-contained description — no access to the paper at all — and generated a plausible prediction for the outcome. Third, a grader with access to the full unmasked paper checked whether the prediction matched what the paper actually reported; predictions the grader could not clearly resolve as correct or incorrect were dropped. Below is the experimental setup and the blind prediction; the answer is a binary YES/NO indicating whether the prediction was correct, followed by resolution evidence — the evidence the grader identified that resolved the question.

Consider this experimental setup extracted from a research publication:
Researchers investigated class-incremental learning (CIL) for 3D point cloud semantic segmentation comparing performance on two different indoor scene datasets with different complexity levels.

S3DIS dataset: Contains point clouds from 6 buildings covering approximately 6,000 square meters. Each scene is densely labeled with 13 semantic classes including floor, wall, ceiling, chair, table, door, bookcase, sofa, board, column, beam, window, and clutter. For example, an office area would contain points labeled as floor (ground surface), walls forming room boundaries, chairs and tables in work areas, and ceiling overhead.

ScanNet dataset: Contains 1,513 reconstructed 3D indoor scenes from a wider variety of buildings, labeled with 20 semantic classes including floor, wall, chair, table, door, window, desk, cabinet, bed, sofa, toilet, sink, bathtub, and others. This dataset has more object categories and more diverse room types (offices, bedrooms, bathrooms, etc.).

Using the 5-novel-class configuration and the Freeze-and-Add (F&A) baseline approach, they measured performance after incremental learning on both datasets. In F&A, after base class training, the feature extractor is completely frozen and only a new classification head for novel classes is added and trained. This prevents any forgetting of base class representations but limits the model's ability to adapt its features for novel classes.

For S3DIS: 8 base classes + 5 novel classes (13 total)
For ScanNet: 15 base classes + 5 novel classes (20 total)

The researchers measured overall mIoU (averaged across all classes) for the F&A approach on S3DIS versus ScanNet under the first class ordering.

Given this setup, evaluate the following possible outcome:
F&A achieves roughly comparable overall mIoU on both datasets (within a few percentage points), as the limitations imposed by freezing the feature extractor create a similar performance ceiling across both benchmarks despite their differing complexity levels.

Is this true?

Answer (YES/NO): NO